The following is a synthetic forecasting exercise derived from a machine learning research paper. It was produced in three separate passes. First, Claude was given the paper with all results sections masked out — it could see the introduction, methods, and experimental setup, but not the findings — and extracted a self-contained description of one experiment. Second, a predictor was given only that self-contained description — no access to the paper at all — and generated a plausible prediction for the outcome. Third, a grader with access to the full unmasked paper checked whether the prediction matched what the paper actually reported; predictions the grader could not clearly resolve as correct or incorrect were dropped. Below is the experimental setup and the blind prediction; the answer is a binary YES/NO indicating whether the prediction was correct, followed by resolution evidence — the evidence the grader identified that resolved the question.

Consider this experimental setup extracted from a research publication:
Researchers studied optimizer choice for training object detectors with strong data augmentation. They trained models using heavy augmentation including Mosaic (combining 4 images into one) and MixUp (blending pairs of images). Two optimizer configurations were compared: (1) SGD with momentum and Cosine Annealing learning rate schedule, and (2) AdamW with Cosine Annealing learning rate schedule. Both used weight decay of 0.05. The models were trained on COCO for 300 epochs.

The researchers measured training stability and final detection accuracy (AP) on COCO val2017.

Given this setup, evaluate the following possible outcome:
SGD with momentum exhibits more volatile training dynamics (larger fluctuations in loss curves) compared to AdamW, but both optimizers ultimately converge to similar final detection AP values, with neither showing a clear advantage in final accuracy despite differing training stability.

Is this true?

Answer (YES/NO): NO